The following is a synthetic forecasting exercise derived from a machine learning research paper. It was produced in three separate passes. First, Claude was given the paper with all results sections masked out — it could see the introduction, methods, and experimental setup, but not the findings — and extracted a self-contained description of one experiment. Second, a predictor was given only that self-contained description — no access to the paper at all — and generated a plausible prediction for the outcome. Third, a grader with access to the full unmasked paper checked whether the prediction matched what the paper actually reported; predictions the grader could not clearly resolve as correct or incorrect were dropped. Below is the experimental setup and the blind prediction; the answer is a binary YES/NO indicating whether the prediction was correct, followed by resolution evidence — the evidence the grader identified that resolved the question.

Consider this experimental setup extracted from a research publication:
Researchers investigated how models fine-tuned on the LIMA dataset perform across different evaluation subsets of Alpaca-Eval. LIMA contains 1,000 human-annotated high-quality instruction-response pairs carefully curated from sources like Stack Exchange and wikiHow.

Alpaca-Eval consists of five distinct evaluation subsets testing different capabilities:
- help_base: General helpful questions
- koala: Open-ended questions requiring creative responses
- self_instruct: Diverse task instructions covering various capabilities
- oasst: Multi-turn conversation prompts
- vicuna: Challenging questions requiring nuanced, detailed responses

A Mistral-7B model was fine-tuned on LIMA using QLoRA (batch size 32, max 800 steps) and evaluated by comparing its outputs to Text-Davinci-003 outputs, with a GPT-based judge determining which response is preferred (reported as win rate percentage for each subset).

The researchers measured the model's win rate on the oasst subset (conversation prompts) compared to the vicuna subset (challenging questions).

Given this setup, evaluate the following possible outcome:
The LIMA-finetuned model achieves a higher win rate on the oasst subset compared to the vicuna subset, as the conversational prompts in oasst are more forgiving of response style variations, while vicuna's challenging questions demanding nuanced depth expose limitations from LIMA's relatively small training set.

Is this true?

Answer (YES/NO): YES